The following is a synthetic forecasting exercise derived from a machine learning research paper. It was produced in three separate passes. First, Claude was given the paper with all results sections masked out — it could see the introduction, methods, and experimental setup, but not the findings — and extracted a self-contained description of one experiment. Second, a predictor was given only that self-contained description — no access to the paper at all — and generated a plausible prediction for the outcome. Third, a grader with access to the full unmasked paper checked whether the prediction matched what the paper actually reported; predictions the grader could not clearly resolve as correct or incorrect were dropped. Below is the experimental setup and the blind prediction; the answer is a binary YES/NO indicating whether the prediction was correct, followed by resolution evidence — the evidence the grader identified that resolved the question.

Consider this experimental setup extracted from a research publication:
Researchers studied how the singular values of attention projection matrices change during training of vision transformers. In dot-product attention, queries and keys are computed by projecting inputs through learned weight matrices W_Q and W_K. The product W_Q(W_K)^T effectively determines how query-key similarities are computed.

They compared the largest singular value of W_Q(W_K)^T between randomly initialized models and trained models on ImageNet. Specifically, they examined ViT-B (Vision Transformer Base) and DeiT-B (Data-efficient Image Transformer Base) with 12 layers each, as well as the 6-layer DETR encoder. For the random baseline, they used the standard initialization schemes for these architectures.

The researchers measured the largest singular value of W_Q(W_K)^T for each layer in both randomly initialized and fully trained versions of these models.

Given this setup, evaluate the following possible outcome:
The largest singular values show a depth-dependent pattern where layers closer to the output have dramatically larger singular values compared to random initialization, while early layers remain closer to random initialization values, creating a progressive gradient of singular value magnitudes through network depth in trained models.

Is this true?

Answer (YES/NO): NO